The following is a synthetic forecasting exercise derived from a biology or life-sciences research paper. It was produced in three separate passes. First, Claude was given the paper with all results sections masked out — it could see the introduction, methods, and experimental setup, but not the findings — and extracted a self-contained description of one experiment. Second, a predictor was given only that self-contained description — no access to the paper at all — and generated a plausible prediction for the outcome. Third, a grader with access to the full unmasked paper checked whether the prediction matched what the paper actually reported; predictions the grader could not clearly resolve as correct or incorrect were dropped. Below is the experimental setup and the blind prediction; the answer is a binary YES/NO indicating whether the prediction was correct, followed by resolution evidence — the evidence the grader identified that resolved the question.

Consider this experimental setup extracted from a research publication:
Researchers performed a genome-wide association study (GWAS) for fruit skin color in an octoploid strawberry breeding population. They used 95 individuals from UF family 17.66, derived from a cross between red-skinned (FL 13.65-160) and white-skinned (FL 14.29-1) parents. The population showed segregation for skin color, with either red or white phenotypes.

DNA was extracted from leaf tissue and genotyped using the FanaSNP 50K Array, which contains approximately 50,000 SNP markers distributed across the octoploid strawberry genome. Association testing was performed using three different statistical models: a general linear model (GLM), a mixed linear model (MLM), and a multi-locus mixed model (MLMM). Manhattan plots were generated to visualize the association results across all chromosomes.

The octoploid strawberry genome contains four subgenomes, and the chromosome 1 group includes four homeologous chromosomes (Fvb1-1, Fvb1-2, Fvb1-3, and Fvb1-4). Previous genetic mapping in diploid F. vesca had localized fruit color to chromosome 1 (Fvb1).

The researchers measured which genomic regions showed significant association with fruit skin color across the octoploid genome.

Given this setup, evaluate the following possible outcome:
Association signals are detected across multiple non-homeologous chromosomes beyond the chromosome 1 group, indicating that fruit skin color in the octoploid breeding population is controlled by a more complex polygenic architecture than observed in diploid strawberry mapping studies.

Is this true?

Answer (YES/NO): NO